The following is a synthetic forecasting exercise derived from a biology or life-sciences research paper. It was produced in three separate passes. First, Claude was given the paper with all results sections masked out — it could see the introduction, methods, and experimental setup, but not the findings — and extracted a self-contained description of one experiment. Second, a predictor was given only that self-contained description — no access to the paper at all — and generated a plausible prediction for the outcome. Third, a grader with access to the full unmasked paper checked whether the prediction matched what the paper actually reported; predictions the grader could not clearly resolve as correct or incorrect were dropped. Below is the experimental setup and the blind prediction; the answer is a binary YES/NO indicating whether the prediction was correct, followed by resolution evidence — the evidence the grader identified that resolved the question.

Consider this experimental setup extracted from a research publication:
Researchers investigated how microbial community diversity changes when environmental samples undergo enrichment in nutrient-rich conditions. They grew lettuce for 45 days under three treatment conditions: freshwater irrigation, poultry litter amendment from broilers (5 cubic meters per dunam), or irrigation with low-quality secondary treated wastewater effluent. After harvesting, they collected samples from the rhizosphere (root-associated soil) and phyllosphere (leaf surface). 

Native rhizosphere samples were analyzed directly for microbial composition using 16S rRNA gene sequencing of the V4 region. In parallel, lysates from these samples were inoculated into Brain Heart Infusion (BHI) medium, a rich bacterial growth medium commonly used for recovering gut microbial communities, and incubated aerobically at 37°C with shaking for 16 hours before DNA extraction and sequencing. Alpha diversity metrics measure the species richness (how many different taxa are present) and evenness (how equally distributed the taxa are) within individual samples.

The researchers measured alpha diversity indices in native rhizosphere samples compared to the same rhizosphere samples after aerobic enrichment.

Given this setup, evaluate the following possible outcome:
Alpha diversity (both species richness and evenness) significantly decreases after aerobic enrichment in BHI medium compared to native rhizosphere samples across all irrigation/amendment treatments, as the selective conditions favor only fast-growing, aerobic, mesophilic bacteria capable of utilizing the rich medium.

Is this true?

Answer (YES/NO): YES